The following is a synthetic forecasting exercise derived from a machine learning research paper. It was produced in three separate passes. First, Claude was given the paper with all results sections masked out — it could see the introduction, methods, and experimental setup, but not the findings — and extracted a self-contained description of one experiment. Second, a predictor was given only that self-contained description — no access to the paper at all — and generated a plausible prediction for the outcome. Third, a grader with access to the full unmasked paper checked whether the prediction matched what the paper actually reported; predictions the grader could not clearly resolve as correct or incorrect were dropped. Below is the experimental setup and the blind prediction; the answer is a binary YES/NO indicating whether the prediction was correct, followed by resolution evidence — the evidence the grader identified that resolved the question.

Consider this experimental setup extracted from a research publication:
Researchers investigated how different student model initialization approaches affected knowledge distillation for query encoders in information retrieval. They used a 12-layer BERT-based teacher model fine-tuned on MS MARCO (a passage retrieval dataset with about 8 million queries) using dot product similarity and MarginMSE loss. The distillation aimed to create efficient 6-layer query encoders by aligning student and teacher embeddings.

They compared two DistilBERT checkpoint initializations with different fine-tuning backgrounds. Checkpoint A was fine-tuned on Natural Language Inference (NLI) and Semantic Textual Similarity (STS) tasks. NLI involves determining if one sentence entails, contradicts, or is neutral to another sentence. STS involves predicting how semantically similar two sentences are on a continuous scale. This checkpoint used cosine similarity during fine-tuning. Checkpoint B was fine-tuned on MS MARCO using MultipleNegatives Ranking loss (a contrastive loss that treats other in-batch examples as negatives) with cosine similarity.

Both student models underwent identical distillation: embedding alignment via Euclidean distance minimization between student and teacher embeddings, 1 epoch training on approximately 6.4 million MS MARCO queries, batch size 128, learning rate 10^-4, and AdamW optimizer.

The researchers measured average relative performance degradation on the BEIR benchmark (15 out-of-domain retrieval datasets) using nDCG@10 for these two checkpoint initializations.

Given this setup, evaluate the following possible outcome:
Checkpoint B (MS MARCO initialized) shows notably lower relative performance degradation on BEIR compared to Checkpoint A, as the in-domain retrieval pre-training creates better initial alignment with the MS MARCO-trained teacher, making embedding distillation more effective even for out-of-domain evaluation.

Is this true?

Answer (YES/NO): NO